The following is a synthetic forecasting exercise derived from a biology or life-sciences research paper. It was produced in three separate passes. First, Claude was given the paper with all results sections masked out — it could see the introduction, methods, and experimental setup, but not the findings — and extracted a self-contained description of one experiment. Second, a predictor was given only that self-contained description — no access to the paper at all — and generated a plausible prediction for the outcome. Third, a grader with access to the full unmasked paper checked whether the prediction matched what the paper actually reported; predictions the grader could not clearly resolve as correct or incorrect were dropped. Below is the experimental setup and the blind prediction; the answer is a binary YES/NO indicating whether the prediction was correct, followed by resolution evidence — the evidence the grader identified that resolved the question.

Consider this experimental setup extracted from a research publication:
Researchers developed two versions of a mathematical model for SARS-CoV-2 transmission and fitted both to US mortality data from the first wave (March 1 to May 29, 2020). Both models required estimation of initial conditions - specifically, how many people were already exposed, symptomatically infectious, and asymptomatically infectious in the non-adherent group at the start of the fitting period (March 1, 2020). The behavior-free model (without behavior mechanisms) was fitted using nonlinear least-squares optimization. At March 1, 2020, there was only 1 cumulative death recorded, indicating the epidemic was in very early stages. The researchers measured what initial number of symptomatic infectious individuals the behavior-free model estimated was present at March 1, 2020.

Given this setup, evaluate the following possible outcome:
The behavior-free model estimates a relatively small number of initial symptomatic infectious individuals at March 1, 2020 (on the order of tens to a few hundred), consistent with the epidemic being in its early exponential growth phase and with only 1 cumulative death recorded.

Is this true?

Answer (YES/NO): NO